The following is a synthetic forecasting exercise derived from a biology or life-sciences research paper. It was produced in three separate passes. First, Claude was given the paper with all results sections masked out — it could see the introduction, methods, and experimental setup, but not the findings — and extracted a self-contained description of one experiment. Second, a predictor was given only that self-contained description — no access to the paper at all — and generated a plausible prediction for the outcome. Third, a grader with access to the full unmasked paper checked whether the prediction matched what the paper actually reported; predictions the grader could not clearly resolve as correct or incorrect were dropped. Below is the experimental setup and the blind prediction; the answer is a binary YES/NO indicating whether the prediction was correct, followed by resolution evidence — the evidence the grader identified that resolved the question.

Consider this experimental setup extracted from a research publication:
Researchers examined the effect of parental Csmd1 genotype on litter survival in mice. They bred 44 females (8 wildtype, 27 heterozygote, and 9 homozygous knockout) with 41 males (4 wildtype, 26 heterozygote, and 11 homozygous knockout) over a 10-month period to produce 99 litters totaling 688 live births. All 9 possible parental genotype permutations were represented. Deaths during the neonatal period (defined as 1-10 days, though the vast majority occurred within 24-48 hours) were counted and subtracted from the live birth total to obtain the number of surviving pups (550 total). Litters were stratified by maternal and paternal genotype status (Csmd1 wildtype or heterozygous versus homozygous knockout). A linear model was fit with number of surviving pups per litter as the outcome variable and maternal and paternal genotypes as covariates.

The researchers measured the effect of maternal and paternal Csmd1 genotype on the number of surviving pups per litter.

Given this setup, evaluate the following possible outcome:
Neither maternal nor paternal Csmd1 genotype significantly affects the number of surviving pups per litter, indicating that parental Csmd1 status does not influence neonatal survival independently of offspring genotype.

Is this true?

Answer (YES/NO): NO